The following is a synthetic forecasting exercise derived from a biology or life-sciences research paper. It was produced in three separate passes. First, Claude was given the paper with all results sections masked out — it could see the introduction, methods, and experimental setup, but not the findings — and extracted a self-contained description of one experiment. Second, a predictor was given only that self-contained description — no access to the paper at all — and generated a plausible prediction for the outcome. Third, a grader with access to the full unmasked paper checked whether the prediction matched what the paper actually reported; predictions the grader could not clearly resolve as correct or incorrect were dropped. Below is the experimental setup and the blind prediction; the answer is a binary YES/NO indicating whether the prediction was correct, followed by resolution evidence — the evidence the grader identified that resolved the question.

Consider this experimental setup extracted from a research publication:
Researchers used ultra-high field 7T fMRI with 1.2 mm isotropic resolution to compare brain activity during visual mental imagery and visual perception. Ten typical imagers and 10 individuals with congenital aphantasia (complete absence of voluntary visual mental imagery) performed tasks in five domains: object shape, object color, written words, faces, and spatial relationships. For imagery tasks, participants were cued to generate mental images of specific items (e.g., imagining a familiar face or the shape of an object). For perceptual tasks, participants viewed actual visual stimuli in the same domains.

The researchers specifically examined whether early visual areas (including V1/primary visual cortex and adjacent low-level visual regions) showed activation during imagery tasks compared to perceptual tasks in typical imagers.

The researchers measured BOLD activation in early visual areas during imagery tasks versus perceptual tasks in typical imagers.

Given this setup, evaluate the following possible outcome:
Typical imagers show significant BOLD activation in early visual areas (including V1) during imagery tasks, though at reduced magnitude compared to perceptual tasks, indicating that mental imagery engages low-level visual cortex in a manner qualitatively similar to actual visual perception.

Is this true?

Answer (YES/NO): NO